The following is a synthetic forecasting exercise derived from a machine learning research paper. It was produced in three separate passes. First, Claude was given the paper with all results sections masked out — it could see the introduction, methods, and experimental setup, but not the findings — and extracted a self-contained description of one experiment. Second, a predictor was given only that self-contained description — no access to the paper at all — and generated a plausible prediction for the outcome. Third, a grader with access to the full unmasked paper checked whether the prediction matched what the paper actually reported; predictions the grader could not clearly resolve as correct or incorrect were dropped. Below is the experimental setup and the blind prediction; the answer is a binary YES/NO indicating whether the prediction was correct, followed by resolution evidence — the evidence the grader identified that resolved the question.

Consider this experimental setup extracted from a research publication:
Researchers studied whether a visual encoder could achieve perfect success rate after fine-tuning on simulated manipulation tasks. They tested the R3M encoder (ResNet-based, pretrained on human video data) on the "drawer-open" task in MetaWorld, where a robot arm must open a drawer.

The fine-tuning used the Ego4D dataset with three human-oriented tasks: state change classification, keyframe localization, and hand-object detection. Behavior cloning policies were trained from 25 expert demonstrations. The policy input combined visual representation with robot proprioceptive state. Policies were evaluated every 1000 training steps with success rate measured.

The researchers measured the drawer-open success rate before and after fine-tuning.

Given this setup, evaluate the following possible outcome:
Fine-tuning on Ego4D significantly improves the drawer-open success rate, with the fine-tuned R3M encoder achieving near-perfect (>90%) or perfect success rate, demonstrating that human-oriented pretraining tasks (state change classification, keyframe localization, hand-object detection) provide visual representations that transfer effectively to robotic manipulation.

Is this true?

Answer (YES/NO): NO